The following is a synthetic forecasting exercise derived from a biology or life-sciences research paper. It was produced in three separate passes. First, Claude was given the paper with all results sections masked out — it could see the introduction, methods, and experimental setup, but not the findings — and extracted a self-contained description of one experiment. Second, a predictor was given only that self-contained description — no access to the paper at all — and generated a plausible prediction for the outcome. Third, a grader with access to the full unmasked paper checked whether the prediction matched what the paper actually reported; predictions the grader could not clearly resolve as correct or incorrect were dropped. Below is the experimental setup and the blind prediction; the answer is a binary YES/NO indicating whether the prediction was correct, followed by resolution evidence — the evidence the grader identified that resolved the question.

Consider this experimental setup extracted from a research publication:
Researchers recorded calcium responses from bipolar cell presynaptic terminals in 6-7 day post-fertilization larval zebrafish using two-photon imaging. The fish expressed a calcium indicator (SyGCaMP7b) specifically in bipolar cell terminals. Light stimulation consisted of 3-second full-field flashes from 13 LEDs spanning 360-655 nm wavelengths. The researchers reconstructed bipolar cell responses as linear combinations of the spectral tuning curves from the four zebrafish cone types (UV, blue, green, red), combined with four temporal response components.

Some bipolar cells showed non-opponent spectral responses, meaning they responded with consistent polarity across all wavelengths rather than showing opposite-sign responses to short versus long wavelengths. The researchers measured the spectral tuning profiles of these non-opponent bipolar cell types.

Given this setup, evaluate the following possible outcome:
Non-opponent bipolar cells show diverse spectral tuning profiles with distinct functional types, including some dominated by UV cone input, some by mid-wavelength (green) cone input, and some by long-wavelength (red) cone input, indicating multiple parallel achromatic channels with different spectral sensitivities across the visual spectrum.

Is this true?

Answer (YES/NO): NO